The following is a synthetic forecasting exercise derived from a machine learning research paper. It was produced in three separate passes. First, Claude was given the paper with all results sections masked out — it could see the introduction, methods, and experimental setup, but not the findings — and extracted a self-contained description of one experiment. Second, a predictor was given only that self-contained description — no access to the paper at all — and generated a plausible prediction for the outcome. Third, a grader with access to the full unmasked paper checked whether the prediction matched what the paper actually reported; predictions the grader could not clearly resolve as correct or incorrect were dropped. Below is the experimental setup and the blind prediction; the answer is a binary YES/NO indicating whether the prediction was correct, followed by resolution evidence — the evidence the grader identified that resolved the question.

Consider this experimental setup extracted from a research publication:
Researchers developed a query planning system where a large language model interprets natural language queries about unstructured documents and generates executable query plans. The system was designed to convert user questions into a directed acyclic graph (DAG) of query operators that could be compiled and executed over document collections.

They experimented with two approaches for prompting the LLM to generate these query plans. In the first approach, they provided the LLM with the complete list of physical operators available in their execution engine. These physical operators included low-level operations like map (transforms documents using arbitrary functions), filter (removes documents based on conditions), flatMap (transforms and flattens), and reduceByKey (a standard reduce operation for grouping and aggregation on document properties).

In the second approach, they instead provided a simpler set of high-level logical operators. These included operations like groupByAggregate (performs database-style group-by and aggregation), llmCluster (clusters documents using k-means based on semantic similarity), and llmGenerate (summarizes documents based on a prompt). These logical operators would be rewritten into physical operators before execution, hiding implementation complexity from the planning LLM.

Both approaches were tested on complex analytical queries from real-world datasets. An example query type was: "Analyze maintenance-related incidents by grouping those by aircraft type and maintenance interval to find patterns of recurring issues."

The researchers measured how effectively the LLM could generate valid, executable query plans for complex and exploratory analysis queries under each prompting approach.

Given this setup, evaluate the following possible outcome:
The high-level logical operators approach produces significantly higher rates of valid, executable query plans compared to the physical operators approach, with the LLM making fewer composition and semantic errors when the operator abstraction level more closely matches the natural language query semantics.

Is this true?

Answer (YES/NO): YES